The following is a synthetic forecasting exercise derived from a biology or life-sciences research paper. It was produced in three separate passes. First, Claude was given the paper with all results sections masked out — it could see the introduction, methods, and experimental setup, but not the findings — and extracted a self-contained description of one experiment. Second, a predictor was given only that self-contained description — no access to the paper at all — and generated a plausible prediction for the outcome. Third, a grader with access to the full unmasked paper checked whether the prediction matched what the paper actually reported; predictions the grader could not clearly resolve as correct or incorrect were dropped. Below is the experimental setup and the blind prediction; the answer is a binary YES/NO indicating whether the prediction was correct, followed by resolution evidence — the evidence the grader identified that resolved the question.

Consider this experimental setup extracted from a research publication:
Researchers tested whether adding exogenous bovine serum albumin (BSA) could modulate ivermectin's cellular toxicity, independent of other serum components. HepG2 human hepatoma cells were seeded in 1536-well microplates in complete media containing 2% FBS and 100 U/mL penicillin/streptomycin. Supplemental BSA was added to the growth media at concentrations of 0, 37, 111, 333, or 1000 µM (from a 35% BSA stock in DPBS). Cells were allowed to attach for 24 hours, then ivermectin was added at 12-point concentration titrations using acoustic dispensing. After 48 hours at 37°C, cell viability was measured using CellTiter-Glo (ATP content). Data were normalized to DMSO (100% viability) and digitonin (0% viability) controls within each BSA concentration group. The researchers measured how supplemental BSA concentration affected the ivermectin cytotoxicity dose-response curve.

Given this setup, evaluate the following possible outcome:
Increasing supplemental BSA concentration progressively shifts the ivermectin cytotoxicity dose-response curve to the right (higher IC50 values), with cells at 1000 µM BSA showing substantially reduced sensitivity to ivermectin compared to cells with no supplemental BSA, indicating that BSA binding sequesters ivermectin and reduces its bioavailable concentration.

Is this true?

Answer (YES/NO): NO